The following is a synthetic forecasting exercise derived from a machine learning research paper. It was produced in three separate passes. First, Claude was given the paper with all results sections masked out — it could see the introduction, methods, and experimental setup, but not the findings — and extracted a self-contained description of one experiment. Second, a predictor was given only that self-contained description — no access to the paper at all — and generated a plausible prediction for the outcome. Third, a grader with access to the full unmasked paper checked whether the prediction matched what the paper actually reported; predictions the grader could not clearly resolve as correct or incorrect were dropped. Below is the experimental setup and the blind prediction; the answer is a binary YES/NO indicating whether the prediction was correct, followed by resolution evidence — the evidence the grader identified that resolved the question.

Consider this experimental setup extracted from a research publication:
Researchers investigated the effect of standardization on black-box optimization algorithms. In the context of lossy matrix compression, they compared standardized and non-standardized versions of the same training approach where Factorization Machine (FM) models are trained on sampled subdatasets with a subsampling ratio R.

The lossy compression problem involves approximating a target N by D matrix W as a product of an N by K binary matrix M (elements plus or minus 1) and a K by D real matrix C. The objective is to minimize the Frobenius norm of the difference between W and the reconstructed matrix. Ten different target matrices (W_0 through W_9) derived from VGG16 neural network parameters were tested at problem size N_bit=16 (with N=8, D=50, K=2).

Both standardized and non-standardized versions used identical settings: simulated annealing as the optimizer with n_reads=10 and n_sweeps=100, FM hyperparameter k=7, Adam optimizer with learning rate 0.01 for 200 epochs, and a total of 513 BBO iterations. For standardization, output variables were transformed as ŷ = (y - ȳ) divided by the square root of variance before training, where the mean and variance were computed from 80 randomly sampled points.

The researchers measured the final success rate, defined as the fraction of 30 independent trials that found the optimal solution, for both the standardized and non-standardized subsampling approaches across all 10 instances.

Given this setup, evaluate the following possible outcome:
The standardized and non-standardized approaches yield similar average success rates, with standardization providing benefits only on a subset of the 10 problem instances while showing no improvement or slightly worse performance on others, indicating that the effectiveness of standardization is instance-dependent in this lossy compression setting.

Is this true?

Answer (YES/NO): NO